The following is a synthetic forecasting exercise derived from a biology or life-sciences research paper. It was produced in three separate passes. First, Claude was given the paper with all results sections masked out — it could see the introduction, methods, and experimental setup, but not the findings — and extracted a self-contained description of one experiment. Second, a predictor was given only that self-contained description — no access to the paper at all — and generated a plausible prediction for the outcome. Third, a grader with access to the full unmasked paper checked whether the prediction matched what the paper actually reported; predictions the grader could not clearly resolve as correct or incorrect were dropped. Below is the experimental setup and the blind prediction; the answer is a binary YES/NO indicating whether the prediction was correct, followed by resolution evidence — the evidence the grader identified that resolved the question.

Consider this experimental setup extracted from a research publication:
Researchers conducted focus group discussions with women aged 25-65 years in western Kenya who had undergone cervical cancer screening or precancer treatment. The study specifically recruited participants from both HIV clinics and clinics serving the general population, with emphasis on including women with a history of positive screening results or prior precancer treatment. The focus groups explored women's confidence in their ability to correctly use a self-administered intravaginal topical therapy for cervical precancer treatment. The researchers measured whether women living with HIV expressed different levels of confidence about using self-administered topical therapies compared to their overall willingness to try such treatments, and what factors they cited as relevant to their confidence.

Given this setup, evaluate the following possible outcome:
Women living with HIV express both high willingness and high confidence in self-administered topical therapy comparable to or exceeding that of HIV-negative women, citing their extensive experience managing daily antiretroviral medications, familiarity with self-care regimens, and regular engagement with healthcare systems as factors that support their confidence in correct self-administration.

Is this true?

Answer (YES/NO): YES